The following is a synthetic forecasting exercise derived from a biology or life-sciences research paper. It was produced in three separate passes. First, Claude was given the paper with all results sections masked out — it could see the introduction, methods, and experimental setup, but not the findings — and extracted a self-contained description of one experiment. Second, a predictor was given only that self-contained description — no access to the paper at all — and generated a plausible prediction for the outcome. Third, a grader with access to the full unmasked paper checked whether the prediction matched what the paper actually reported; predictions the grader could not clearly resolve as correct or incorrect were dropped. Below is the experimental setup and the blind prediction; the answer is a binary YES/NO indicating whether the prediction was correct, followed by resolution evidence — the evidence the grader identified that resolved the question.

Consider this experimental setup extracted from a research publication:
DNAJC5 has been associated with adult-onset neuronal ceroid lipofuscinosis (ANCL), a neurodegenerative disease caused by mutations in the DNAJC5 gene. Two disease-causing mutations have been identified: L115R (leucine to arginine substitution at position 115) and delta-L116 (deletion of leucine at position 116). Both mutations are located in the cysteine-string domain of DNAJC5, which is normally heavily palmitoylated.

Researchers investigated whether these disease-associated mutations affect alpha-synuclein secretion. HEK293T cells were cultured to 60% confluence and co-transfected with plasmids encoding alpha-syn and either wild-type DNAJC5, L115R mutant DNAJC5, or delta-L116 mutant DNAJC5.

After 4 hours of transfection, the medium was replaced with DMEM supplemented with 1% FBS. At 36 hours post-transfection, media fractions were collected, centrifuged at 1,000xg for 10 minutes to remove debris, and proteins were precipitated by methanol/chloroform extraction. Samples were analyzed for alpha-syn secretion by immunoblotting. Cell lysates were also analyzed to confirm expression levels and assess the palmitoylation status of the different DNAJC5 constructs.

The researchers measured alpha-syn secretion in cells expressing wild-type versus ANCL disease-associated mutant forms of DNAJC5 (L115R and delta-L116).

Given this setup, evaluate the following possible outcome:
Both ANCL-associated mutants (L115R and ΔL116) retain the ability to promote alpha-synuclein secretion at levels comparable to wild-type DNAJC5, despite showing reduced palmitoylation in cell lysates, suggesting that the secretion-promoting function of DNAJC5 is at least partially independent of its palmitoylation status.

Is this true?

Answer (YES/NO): NO